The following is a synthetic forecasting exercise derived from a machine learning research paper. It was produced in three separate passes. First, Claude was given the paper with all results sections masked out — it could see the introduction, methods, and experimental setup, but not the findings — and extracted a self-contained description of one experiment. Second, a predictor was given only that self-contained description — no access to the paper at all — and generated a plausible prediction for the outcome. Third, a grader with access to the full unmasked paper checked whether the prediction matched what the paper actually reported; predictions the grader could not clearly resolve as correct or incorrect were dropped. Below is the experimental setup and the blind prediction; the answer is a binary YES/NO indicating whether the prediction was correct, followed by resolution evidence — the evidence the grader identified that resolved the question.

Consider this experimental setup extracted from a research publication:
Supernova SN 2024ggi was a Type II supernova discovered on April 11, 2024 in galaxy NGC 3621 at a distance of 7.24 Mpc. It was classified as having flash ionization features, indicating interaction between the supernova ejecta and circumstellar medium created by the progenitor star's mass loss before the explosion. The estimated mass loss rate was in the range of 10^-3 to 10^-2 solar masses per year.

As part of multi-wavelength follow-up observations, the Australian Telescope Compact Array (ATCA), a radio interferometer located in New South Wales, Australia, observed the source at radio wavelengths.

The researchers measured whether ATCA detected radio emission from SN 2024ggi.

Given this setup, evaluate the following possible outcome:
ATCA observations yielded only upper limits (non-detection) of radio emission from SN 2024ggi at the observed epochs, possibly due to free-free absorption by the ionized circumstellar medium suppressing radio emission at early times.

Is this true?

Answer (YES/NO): NO